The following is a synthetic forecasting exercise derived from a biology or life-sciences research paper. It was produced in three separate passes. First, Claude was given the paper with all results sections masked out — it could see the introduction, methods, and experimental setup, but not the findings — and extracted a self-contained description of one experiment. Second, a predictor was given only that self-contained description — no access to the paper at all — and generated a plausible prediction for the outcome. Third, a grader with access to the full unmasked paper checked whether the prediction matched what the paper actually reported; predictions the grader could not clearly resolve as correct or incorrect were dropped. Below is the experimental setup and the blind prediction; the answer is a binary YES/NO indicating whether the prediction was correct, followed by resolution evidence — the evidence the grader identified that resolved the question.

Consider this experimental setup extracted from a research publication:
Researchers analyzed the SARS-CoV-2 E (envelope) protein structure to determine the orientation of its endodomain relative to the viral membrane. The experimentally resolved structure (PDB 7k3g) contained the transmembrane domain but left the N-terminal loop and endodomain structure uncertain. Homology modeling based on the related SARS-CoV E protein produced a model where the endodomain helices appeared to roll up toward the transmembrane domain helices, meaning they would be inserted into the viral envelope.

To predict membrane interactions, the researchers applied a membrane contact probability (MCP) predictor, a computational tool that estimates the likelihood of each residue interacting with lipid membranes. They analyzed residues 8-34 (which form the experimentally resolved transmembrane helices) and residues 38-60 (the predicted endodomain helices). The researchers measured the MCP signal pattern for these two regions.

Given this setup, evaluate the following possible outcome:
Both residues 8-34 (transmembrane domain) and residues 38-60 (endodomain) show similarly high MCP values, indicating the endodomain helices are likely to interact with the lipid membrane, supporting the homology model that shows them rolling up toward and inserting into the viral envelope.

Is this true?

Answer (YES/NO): NO